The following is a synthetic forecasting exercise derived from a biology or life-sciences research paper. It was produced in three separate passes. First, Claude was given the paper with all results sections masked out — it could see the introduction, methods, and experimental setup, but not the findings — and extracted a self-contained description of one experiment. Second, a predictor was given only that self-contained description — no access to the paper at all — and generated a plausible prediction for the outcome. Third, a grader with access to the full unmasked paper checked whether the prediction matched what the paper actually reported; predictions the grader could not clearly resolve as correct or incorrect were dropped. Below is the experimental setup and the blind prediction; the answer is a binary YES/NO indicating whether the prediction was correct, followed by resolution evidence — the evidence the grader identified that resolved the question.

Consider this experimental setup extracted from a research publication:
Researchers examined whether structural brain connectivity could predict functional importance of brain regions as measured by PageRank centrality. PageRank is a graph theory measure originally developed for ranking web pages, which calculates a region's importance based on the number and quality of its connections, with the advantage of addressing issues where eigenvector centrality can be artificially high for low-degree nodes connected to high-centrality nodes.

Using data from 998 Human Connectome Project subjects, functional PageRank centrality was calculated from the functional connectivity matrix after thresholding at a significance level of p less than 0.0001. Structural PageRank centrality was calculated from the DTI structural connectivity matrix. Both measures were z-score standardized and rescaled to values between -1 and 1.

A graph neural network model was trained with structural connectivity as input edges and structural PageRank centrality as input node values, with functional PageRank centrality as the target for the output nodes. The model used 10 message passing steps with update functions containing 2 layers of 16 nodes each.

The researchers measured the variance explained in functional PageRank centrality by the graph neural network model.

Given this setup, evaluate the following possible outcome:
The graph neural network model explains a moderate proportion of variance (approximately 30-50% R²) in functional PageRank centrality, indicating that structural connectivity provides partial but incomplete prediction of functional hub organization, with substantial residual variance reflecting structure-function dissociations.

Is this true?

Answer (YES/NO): NO